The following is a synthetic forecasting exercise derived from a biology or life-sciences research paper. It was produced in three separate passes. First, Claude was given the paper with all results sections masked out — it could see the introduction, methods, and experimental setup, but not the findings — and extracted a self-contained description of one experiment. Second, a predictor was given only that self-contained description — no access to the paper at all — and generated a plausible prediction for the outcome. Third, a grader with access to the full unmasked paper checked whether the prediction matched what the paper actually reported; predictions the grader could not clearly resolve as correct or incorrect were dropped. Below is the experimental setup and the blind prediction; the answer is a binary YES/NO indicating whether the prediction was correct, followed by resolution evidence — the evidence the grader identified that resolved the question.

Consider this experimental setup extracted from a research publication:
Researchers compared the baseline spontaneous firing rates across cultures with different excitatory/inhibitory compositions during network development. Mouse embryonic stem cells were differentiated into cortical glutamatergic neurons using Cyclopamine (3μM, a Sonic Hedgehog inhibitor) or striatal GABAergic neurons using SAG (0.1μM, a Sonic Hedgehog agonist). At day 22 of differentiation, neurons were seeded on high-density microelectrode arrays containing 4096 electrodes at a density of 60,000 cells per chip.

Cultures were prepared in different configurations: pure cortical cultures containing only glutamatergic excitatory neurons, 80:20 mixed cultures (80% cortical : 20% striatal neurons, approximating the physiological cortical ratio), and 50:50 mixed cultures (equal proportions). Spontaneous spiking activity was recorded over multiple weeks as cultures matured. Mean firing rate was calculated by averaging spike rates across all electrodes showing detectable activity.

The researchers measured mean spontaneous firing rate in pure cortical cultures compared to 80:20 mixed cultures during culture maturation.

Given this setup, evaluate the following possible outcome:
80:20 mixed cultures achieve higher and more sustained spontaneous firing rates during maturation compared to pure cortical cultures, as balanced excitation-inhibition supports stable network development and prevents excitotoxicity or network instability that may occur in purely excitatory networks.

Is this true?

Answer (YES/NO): NO